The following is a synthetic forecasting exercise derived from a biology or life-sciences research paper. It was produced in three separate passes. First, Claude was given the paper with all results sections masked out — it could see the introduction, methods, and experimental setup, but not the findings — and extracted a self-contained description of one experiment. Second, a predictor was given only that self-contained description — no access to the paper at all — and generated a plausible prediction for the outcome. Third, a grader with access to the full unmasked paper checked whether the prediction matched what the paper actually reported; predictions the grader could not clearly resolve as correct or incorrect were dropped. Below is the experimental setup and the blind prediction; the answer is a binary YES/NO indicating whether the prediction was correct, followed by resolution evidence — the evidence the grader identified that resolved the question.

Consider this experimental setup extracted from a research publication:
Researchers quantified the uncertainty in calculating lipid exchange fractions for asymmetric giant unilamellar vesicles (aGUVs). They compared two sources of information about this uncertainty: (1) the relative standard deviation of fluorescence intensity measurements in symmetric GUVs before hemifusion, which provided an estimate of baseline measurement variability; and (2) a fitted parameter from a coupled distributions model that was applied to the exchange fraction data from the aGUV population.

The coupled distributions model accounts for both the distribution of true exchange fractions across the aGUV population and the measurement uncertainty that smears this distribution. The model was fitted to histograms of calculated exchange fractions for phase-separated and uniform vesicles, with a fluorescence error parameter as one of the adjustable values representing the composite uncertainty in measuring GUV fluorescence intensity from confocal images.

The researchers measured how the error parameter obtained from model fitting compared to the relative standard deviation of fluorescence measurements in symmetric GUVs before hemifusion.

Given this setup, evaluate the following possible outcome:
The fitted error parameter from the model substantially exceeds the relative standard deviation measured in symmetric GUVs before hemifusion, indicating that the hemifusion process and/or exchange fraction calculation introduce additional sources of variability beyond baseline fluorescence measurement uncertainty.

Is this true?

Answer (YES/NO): YES